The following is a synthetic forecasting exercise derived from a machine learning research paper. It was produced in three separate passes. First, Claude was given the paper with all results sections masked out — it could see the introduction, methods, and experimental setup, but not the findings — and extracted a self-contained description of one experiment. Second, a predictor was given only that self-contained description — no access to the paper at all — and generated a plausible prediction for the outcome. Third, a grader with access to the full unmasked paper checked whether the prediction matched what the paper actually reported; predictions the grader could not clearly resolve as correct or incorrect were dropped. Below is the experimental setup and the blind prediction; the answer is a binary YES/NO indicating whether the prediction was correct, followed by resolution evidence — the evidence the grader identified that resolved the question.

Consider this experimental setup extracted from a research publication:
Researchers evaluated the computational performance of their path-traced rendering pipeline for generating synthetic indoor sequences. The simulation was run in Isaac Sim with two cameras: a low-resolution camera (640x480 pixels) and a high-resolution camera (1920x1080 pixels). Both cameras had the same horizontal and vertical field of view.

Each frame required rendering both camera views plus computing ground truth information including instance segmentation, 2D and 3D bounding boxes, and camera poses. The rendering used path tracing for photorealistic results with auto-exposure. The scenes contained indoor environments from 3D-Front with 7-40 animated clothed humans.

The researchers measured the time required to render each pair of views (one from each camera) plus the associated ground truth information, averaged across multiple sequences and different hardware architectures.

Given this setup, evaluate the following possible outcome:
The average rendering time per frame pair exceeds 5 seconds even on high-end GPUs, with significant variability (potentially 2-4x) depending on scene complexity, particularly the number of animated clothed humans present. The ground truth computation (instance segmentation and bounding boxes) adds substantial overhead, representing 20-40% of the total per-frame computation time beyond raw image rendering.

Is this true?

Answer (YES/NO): NO